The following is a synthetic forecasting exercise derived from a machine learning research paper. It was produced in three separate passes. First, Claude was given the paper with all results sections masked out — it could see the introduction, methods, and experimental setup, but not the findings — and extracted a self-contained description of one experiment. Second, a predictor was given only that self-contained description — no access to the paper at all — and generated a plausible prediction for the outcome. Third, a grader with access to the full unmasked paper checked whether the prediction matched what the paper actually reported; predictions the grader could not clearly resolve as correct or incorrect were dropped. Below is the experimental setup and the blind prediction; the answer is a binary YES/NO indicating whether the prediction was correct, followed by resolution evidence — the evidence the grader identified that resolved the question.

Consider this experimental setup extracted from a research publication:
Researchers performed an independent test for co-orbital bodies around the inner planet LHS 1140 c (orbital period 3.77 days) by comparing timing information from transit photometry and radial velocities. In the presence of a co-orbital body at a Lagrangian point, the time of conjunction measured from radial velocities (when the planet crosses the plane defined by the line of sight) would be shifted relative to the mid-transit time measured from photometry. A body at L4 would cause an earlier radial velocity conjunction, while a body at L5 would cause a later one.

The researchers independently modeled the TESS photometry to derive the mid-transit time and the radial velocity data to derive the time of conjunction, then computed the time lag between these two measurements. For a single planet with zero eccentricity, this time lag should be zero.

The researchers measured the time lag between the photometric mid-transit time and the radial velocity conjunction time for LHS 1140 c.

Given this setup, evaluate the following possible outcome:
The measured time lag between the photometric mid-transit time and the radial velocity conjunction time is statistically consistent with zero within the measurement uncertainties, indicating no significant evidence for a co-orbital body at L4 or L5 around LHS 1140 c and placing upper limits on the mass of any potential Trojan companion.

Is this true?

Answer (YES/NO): NO